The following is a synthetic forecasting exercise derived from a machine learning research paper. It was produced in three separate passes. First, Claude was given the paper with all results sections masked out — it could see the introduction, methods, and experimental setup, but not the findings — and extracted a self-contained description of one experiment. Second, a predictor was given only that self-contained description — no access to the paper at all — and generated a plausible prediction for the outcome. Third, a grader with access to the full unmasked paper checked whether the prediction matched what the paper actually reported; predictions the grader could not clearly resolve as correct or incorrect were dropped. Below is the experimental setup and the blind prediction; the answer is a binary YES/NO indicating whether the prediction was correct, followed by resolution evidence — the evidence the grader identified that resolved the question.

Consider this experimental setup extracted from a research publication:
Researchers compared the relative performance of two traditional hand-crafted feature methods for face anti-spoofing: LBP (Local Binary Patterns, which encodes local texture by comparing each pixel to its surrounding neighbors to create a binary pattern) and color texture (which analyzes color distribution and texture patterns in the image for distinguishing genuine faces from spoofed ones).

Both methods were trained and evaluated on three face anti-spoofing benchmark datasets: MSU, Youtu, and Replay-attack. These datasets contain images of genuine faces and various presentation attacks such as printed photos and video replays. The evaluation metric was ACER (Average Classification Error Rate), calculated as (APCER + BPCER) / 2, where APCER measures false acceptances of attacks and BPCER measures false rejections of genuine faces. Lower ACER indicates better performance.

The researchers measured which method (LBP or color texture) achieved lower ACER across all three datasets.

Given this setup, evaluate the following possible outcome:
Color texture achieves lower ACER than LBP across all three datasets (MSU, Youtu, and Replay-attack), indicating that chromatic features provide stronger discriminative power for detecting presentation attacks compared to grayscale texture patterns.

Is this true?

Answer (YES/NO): YES